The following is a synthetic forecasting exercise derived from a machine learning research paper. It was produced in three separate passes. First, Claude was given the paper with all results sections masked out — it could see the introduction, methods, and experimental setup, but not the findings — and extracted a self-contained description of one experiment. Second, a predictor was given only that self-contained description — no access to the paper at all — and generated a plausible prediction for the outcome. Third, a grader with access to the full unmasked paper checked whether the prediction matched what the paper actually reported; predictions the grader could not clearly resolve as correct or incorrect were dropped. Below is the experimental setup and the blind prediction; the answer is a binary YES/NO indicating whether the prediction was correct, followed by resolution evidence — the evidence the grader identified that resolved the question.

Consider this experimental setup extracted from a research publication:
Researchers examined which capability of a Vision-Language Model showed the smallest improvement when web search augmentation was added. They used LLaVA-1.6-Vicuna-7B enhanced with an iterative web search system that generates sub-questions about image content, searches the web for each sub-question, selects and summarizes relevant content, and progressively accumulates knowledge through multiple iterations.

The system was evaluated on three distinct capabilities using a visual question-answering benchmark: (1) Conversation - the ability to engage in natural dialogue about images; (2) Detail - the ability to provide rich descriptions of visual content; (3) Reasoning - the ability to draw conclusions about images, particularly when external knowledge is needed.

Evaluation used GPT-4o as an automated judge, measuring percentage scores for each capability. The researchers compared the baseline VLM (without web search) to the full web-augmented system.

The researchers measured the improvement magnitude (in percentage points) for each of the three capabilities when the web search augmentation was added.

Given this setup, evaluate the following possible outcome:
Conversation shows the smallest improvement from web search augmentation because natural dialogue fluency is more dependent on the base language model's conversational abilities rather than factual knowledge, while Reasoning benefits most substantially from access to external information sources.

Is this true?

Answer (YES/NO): YES